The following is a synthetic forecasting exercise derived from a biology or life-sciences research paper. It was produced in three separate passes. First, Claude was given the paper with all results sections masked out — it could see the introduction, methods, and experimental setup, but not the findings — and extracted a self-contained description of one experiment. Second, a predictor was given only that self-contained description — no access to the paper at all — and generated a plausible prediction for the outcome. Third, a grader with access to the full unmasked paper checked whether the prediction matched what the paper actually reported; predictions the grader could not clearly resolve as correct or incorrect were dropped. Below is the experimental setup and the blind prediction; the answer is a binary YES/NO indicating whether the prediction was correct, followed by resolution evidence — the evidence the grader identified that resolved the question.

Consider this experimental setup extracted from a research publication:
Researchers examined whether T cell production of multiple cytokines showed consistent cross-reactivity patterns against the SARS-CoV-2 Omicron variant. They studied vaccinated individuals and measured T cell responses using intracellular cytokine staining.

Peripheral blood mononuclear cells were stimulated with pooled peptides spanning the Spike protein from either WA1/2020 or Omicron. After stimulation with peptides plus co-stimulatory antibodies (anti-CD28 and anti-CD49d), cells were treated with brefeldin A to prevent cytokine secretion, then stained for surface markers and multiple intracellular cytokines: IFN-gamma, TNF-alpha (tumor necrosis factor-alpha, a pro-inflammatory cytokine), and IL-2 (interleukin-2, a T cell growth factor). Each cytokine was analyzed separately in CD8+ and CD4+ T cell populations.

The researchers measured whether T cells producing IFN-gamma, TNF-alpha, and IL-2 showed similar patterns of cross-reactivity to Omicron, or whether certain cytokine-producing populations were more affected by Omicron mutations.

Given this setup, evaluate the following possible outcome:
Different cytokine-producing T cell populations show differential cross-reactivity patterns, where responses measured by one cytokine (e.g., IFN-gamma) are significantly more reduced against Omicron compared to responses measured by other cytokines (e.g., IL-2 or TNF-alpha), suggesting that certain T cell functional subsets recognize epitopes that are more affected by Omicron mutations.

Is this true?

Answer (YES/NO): NO